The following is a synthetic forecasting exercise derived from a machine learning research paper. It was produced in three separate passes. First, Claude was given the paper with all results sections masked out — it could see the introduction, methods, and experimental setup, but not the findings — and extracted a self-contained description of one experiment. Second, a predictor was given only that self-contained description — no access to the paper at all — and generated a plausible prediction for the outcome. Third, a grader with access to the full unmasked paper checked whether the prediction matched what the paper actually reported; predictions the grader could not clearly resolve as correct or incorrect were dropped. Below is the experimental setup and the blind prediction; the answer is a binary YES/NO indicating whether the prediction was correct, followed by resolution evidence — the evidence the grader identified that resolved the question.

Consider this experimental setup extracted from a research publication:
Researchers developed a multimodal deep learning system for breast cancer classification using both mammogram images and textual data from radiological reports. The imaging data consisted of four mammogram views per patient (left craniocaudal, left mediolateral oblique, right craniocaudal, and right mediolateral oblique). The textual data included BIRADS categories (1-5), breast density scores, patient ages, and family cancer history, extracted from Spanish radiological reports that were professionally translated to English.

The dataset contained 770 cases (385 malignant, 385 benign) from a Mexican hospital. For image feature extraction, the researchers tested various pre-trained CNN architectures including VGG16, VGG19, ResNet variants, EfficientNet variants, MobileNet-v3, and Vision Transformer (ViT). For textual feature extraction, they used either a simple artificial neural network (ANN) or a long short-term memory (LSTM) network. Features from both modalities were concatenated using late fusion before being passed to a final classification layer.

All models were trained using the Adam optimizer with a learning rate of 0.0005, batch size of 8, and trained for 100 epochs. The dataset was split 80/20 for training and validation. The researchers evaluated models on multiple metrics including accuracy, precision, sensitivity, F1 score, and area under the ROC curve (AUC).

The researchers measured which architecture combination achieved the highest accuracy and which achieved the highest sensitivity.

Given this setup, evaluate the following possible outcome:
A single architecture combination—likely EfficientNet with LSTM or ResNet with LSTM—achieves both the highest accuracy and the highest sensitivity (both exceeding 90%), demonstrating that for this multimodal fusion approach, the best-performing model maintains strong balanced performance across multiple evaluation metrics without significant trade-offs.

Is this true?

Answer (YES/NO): NO